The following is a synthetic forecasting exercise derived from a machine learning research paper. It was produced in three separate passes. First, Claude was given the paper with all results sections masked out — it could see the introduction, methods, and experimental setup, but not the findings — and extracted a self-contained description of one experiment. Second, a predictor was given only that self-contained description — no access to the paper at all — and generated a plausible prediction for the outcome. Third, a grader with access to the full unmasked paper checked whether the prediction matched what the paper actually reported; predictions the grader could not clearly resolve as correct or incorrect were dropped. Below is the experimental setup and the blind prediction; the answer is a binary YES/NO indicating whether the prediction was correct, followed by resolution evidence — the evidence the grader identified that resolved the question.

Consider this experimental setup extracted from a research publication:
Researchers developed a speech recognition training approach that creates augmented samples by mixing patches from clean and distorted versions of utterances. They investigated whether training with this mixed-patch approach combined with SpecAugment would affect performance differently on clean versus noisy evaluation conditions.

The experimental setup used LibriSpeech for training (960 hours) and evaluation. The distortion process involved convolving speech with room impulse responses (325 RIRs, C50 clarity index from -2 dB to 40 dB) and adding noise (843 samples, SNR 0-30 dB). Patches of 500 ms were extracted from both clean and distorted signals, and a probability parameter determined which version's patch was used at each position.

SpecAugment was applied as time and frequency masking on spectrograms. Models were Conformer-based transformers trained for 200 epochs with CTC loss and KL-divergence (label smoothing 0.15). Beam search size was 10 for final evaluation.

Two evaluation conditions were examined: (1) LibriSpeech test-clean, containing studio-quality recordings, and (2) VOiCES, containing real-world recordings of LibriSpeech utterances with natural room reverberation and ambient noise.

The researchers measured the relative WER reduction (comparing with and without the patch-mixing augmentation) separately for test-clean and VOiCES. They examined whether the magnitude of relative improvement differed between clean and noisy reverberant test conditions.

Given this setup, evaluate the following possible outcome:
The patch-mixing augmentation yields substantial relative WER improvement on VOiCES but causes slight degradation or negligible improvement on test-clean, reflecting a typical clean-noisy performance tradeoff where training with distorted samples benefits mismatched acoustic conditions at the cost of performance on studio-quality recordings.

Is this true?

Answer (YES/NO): NO